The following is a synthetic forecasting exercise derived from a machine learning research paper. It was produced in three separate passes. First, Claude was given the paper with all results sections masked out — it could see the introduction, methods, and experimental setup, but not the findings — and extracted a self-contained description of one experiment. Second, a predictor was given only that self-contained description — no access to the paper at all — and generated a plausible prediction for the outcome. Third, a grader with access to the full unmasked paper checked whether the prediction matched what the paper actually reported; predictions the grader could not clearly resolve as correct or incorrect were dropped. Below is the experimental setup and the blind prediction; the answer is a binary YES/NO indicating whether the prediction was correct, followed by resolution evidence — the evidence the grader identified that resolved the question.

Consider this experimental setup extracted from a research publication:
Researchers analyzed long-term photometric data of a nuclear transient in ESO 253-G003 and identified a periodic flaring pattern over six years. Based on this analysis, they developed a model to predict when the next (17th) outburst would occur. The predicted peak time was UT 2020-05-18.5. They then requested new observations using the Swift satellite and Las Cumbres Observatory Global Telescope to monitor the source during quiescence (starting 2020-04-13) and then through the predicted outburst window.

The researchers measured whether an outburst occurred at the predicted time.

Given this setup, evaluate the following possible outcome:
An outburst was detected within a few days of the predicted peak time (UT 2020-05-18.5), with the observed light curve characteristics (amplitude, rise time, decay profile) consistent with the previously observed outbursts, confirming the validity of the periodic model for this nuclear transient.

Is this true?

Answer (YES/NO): YES